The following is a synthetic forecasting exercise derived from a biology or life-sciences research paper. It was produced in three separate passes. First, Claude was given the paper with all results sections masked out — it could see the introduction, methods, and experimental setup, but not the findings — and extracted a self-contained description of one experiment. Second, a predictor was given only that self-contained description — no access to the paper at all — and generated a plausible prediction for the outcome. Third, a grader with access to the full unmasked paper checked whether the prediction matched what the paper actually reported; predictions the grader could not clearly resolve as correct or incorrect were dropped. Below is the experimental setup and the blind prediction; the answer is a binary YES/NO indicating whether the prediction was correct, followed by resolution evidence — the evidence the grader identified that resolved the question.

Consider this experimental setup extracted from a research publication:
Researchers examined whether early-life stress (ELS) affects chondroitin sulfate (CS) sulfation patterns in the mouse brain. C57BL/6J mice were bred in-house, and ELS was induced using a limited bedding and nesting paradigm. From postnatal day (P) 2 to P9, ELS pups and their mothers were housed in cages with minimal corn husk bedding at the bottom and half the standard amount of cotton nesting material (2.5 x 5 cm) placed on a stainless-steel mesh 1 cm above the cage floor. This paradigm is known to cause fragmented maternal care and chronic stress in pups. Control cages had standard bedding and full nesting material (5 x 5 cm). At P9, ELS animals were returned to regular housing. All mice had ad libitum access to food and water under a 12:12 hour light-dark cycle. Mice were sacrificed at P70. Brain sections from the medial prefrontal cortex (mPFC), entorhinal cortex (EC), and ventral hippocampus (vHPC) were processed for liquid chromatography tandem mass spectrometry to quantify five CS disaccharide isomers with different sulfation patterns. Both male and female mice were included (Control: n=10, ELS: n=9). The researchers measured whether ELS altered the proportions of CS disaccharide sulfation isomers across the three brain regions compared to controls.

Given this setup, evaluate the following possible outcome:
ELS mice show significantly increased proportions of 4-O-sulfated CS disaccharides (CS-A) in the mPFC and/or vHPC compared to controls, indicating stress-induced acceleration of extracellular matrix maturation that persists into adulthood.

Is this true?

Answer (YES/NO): NO